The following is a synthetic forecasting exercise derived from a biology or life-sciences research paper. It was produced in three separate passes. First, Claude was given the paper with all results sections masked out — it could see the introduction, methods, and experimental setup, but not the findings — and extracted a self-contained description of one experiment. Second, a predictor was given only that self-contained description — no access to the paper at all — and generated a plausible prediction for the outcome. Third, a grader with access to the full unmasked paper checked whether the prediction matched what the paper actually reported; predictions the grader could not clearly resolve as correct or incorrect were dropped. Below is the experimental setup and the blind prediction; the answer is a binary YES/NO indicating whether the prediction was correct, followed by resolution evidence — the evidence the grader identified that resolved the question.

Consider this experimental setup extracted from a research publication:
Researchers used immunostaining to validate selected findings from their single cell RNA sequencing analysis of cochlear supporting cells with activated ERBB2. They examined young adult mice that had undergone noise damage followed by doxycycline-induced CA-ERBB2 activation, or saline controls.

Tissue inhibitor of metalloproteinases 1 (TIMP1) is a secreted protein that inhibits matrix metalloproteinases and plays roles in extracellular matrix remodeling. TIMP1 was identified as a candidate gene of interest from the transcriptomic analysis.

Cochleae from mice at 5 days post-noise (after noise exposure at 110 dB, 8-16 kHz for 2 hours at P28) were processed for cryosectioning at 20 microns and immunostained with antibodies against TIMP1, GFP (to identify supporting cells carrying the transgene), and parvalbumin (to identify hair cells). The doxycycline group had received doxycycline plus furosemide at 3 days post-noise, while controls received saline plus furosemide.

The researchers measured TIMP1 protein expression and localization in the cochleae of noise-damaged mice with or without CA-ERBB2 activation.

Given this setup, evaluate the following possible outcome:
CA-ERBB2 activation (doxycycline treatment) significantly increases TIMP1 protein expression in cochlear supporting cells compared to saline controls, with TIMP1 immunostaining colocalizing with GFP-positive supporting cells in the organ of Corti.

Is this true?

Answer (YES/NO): YES